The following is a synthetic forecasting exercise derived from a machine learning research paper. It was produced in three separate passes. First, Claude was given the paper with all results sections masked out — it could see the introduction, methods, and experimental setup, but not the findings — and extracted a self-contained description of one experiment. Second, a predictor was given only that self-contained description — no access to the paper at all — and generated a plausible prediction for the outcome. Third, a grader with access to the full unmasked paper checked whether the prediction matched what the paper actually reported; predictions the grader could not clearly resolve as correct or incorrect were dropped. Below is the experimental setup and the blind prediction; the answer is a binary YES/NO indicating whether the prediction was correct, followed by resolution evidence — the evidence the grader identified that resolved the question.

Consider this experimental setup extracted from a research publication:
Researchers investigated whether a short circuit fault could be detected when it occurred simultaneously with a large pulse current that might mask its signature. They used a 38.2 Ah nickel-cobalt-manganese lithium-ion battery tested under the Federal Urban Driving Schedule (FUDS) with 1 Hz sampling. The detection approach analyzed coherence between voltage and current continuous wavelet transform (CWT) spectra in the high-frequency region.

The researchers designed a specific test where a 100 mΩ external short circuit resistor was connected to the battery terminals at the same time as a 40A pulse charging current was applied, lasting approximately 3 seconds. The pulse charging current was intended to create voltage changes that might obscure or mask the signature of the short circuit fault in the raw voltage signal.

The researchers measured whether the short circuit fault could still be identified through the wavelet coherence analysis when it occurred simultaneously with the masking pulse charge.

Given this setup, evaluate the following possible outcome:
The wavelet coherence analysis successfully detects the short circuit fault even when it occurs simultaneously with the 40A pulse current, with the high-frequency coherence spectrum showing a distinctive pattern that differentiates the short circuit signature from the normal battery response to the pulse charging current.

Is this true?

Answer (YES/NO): YES